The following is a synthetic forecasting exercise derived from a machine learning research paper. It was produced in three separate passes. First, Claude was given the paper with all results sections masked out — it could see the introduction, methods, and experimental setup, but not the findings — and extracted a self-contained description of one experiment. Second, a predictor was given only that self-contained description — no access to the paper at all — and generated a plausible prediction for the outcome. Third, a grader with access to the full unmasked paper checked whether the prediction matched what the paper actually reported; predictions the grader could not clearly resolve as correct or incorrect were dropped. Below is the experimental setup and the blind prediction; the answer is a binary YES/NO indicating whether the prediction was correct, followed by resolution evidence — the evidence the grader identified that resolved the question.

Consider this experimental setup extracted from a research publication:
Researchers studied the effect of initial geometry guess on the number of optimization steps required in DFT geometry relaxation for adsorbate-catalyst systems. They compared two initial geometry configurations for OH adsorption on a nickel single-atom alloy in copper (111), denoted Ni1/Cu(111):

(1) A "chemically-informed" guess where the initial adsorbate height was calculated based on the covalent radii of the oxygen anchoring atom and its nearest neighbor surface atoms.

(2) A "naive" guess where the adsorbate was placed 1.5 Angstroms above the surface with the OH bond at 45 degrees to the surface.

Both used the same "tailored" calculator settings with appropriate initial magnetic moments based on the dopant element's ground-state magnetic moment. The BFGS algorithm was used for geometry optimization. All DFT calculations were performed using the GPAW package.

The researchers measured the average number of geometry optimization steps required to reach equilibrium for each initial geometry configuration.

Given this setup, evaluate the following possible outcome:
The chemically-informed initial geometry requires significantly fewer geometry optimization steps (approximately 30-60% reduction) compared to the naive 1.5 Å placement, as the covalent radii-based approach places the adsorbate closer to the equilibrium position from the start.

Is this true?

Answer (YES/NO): YES